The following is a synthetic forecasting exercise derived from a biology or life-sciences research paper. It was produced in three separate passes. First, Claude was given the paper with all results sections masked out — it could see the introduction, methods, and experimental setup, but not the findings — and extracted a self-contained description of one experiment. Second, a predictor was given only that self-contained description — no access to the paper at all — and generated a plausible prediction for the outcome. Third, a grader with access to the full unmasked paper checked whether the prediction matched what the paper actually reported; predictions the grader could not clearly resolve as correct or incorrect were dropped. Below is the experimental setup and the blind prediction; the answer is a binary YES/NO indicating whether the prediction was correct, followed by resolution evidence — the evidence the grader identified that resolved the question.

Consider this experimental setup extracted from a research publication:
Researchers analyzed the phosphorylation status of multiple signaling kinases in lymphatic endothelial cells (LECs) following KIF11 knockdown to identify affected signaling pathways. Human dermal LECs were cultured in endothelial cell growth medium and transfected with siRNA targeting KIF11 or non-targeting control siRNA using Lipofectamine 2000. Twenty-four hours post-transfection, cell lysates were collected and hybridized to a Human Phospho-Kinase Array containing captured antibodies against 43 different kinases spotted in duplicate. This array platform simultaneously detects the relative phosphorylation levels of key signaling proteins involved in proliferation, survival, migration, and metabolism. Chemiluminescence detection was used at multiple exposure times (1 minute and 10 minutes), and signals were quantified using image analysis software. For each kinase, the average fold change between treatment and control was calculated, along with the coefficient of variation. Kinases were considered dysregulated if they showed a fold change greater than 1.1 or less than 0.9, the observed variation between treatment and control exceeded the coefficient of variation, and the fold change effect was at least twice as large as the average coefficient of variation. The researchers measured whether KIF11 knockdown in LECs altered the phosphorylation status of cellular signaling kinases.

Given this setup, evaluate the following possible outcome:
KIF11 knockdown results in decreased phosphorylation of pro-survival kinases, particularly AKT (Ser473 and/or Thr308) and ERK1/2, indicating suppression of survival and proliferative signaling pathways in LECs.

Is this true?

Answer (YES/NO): NO